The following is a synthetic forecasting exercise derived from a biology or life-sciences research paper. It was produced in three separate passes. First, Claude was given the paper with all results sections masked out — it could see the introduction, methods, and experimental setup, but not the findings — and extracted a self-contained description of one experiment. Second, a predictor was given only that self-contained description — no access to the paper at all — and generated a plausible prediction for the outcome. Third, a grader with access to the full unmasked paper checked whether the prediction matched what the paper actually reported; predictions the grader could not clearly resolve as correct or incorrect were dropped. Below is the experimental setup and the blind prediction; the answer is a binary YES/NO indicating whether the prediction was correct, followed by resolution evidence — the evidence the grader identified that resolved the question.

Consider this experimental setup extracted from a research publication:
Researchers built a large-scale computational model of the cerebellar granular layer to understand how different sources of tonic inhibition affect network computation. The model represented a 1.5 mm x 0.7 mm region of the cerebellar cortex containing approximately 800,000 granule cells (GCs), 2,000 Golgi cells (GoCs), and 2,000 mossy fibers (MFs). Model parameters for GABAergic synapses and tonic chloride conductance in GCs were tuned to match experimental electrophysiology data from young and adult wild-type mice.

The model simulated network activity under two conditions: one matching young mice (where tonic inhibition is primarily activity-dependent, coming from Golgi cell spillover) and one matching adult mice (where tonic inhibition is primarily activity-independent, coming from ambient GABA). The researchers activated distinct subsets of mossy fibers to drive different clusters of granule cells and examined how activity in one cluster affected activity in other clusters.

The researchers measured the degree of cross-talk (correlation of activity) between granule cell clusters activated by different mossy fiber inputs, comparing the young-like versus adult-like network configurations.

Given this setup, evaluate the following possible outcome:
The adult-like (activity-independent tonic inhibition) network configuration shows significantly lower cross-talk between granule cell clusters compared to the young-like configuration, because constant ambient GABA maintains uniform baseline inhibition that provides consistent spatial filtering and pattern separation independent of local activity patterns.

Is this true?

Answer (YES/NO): YES